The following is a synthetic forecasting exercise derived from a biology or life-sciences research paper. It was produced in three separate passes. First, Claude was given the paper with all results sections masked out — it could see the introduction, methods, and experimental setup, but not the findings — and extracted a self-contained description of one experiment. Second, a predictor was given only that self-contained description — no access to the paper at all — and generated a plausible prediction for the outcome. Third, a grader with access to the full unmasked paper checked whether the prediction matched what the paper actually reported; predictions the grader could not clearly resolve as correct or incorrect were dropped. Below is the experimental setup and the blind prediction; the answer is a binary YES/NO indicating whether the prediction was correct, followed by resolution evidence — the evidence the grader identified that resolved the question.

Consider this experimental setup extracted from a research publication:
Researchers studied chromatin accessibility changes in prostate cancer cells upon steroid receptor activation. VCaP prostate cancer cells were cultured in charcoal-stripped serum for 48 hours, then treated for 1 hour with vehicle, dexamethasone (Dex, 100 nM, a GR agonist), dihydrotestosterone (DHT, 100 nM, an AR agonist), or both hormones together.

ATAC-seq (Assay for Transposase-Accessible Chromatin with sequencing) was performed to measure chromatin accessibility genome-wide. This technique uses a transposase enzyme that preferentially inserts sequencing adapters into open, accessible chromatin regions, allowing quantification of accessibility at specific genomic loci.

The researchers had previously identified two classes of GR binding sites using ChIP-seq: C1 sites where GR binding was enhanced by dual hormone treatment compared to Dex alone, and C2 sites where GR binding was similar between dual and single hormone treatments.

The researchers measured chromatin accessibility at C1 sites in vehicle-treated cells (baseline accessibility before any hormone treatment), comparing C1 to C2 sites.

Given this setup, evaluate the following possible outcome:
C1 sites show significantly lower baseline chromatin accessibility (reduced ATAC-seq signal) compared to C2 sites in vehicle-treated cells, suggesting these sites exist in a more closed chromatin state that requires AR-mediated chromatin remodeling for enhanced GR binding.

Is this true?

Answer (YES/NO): YES